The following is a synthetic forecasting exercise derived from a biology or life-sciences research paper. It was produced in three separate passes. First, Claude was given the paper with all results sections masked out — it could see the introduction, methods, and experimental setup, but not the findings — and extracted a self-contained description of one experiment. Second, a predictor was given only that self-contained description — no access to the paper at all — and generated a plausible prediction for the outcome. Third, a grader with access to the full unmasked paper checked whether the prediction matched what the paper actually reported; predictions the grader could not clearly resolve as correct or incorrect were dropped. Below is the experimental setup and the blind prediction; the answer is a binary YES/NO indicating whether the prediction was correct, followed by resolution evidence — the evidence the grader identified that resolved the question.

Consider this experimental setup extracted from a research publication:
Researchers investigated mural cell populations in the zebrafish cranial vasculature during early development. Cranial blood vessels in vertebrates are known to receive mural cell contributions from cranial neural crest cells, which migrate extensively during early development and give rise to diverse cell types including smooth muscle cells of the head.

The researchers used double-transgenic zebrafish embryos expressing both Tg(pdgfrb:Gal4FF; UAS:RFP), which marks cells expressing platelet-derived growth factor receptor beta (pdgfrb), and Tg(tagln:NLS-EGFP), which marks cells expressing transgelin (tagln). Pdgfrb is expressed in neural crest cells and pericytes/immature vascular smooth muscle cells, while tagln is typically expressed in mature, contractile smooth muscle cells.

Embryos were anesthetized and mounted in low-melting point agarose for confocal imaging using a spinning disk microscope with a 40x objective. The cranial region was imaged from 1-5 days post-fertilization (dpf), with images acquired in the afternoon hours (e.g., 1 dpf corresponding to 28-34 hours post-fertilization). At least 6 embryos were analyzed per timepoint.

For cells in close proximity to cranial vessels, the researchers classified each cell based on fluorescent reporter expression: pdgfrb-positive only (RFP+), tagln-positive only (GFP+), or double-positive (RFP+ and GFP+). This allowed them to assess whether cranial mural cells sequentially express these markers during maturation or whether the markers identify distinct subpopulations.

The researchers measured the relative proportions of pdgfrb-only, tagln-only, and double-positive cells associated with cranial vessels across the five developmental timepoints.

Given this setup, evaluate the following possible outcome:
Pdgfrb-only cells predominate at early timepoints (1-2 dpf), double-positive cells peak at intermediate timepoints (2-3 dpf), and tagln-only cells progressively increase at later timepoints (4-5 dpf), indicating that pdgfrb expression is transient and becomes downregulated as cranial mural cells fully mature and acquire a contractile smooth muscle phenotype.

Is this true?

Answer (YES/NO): NO